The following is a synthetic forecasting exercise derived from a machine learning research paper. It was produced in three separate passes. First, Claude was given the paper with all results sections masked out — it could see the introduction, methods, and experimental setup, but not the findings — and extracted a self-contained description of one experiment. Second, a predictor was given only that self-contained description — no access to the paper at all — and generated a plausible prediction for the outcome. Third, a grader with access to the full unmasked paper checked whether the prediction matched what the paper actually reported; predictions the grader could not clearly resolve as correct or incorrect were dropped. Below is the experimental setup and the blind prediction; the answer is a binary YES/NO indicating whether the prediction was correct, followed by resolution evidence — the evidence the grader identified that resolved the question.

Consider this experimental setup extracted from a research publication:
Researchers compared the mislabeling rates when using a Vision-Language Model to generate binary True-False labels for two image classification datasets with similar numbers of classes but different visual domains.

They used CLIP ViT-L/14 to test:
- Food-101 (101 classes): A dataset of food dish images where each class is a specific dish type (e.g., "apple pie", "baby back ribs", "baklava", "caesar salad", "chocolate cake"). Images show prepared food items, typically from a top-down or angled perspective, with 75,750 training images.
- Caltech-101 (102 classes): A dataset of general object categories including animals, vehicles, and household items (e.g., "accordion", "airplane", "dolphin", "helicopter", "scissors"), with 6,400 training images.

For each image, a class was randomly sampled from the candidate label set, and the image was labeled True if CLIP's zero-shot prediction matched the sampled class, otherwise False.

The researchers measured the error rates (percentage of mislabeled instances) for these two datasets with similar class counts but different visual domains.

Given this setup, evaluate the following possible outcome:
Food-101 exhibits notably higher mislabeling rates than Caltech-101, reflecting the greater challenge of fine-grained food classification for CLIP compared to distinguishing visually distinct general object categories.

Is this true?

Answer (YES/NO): NO